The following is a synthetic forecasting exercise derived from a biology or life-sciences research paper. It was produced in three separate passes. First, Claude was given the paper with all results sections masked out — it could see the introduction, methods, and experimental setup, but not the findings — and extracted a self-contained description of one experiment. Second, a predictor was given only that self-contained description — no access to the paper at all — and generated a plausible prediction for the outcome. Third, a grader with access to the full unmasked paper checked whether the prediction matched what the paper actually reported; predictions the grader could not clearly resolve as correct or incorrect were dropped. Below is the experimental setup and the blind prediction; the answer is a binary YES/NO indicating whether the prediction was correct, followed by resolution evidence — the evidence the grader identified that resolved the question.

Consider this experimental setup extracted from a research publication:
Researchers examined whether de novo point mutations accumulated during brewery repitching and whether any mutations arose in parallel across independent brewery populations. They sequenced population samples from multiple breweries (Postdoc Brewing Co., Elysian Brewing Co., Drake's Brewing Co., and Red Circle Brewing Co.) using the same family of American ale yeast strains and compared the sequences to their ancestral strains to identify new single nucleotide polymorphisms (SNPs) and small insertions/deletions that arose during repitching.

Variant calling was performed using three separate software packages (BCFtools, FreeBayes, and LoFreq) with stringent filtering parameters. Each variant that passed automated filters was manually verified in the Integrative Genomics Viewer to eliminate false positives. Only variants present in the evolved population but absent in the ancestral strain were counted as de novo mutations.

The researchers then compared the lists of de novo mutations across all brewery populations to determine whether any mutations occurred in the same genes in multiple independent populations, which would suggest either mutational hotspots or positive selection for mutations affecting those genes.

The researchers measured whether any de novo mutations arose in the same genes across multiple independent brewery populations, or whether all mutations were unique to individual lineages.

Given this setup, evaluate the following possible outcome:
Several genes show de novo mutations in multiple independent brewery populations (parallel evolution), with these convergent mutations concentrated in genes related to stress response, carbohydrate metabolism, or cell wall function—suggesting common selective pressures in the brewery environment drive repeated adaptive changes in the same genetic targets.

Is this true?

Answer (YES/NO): NO